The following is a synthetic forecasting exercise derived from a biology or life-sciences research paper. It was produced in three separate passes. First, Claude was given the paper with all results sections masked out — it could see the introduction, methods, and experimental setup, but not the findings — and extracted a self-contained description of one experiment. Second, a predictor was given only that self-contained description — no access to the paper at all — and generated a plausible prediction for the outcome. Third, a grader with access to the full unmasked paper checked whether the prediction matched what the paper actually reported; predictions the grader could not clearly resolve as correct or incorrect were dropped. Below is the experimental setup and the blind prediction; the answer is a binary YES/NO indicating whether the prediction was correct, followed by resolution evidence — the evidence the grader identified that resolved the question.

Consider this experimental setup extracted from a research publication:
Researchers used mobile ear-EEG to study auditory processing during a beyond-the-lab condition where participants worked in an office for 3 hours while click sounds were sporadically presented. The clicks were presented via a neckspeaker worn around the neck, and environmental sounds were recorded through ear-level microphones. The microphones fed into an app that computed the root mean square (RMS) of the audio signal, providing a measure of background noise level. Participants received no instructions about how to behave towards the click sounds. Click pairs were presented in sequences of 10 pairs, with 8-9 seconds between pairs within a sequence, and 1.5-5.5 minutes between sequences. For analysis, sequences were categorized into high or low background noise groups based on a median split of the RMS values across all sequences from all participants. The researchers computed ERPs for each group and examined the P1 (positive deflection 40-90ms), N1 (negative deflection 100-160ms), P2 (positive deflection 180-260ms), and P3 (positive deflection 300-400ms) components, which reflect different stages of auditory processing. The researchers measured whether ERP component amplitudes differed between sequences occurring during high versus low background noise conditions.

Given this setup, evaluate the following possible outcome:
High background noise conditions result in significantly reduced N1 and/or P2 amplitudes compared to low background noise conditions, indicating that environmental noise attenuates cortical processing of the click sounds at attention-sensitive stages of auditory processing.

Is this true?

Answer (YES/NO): YES